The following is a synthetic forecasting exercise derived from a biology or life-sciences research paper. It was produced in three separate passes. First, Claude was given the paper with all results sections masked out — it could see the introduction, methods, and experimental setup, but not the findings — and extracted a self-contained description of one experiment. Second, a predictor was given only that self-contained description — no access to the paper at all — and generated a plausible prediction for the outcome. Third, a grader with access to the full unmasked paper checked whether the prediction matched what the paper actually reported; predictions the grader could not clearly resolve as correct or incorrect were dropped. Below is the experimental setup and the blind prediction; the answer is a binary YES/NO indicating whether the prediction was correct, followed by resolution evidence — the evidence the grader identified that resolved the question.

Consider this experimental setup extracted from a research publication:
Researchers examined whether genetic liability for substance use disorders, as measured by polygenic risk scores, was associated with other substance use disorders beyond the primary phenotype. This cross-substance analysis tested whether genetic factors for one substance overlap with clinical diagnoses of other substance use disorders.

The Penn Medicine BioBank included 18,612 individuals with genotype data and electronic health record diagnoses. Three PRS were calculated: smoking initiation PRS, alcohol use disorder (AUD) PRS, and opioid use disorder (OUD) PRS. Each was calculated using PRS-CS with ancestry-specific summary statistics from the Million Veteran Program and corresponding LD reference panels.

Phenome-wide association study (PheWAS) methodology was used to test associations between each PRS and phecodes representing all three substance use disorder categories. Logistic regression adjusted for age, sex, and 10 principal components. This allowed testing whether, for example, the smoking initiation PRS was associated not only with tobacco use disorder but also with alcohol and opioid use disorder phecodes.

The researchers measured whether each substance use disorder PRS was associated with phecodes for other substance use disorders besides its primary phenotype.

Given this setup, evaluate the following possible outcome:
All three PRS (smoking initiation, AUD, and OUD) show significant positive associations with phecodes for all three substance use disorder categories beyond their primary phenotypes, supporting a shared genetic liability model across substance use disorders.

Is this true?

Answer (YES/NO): NO